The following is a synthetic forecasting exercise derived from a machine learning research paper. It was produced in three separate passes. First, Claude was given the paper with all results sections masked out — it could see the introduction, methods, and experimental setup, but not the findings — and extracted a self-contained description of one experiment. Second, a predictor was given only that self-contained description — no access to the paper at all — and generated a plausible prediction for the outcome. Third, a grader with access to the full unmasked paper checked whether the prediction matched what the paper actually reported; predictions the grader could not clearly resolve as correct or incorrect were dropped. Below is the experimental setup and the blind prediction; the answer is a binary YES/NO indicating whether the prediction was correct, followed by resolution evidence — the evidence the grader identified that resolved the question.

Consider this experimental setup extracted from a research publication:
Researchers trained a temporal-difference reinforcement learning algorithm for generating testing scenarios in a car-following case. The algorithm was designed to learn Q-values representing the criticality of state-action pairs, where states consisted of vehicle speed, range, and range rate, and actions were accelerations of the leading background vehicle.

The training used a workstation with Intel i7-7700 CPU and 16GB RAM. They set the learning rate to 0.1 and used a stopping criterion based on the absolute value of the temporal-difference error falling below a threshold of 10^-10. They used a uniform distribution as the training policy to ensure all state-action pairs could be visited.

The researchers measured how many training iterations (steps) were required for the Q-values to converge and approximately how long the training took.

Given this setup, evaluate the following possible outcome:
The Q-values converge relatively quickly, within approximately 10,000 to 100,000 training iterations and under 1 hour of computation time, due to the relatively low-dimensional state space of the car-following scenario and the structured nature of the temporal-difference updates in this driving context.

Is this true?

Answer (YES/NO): NO